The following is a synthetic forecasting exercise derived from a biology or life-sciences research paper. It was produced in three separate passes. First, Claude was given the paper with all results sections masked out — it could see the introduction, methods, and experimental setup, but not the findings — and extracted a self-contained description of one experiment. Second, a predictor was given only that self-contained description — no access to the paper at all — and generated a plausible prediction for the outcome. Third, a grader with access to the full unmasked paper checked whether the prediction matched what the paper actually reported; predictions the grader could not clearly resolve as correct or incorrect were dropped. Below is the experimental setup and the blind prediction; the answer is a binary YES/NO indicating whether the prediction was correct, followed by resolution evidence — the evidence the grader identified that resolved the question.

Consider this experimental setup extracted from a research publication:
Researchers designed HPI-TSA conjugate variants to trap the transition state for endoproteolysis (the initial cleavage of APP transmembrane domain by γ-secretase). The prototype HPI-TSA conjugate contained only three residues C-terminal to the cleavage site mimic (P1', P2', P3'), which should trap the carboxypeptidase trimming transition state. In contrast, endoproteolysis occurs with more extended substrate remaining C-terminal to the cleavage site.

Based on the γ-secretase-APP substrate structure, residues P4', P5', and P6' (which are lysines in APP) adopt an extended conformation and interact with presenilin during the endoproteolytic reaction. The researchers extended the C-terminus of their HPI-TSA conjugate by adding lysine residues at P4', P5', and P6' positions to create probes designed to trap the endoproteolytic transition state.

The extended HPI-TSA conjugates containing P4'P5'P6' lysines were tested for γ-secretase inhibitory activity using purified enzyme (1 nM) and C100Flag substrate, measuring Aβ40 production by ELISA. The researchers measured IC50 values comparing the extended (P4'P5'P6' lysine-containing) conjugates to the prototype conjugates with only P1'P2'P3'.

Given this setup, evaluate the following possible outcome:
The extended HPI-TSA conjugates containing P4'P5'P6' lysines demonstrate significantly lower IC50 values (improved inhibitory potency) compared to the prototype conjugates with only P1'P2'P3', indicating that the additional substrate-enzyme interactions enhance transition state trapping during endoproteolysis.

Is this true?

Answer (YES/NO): NO